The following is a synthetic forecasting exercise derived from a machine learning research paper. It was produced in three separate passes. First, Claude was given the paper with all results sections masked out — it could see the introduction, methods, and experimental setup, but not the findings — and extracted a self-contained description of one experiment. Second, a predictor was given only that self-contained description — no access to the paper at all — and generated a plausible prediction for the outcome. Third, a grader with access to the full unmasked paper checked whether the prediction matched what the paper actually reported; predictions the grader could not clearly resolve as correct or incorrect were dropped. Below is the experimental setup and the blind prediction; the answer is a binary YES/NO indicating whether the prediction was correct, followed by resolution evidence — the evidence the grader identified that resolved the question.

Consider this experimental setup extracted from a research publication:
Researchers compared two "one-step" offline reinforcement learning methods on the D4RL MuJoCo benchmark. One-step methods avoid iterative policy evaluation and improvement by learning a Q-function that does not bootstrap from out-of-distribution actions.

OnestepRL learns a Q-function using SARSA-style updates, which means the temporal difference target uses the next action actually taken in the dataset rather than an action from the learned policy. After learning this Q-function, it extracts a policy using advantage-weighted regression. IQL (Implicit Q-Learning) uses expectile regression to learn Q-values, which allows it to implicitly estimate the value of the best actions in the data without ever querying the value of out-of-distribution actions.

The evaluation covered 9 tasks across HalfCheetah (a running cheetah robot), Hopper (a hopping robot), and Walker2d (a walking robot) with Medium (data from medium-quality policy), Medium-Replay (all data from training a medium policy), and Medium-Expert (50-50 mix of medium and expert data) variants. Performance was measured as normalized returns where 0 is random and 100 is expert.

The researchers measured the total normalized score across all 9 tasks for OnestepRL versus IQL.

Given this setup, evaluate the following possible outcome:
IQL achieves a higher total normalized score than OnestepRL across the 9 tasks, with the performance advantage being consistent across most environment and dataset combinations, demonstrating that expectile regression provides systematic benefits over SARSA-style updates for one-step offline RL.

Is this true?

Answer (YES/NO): NO